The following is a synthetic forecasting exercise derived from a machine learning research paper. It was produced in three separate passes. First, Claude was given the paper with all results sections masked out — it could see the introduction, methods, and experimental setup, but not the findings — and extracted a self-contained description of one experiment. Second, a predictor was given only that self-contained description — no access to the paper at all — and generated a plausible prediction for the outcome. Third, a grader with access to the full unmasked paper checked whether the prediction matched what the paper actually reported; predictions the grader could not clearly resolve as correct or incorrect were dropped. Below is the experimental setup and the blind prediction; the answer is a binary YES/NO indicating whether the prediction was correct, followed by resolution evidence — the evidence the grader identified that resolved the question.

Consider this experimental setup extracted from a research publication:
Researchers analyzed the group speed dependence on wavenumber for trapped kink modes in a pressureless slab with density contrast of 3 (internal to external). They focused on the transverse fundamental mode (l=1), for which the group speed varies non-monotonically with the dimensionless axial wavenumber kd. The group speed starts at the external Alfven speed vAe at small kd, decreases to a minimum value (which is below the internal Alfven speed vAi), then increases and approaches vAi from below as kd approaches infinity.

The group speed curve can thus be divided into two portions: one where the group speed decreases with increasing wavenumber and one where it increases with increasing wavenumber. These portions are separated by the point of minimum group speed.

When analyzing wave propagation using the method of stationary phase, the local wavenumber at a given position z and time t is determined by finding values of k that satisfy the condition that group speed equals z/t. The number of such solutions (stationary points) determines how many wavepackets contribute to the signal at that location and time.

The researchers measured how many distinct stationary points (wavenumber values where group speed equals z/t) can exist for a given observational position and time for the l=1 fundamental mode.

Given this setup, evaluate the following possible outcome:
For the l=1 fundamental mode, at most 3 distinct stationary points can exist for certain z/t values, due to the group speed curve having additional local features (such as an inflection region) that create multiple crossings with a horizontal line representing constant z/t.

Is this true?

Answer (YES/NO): NO